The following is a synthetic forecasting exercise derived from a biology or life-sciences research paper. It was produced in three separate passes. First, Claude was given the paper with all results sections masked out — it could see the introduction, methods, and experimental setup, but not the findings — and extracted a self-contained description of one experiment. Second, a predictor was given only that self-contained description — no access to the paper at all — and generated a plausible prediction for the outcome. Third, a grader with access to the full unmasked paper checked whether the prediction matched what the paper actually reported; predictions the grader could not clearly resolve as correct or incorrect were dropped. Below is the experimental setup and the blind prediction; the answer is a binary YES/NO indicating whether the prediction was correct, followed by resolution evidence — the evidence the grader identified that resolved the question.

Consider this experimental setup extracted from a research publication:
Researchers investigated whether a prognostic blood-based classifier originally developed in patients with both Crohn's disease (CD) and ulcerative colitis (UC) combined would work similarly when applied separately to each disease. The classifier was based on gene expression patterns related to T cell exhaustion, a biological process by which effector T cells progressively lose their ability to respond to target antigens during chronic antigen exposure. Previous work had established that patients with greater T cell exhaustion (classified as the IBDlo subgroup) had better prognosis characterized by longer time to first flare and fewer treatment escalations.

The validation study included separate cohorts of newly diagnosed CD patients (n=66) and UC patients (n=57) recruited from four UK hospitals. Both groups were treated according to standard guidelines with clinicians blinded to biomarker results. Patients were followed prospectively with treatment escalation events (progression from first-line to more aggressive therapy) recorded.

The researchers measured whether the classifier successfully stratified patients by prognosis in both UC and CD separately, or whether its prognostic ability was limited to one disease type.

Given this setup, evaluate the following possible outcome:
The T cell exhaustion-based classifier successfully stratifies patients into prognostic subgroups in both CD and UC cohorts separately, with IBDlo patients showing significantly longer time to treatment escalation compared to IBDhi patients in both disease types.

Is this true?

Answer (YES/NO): YES